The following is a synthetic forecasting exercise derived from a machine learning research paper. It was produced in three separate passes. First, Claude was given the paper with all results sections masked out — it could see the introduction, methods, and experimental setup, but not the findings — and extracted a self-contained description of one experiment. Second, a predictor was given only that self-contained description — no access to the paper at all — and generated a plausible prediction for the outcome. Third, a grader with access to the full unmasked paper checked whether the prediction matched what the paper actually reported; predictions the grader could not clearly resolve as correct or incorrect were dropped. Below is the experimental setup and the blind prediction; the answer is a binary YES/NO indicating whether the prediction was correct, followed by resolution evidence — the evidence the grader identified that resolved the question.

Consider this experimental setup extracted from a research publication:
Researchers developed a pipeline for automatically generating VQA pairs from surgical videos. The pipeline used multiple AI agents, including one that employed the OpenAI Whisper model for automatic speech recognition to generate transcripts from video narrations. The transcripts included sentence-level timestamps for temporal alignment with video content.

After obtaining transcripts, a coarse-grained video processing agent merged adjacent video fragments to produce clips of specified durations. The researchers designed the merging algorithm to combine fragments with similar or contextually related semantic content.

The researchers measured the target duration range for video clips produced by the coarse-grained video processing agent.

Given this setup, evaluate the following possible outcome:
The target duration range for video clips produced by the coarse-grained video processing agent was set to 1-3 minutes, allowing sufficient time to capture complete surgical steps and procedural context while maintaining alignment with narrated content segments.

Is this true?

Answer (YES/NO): NO